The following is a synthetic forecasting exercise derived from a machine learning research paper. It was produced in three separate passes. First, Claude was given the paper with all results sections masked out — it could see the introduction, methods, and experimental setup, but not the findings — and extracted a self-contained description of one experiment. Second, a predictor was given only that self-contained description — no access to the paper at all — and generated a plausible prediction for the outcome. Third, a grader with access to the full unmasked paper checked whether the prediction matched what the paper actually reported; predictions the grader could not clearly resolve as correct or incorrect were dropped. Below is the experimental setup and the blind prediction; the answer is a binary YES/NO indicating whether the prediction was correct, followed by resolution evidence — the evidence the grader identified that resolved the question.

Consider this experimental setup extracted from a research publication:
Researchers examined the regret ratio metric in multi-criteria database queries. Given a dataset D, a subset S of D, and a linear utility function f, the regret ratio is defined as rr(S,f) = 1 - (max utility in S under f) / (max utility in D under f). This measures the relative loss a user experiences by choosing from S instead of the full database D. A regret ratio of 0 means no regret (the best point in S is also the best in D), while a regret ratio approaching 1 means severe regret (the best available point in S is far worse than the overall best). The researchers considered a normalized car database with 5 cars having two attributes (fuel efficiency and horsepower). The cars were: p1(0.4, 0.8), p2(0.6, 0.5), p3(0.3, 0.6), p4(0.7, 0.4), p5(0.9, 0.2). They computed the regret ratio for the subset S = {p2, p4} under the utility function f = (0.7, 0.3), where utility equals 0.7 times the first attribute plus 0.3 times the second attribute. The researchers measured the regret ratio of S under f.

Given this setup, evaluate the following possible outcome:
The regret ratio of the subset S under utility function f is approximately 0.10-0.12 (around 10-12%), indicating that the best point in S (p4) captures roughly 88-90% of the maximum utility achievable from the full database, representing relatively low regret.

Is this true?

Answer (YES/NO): YES